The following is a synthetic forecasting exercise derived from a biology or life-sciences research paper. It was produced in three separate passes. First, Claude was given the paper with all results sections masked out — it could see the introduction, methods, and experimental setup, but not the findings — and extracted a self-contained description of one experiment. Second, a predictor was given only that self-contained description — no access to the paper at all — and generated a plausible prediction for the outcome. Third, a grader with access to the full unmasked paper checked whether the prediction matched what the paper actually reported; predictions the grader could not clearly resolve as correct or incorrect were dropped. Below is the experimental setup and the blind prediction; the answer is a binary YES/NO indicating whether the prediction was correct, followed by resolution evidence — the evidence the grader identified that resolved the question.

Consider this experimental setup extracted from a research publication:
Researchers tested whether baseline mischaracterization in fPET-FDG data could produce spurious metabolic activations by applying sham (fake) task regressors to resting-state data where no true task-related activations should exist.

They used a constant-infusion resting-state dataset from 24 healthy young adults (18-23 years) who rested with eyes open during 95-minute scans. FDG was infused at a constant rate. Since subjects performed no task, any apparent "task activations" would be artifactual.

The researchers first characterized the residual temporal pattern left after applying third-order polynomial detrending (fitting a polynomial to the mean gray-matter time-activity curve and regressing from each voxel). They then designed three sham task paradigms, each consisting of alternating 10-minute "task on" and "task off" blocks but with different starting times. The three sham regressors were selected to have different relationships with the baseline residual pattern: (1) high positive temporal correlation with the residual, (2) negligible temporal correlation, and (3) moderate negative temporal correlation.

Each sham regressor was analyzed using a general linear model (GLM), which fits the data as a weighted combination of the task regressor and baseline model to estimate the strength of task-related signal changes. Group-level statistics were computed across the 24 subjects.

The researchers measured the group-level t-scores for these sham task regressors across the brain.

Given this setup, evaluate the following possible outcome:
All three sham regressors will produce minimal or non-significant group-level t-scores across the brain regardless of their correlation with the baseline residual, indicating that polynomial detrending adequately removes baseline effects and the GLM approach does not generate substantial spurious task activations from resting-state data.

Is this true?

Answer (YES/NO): NO